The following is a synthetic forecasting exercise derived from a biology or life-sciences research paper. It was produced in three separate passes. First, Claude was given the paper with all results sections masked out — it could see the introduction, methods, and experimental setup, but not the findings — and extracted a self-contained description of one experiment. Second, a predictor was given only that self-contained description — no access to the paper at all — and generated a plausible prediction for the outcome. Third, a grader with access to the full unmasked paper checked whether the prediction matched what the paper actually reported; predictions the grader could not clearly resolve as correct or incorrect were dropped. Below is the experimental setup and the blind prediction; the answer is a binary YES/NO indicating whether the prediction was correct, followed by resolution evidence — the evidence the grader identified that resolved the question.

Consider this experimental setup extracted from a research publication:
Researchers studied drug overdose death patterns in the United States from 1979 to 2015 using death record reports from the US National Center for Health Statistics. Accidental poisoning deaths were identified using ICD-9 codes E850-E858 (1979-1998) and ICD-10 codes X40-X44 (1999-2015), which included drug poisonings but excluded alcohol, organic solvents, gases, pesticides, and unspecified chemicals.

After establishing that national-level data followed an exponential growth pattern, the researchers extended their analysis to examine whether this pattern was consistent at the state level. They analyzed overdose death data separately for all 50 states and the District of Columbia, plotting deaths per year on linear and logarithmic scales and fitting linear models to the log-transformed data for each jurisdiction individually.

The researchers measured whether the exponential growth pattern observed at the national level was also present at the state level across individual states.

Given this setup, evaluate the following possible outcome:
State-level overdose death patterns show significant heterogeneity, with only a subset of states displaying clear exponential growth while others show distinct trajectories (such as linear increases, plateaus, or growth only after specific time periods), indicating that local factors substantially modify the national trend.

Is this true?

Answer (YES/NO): NO